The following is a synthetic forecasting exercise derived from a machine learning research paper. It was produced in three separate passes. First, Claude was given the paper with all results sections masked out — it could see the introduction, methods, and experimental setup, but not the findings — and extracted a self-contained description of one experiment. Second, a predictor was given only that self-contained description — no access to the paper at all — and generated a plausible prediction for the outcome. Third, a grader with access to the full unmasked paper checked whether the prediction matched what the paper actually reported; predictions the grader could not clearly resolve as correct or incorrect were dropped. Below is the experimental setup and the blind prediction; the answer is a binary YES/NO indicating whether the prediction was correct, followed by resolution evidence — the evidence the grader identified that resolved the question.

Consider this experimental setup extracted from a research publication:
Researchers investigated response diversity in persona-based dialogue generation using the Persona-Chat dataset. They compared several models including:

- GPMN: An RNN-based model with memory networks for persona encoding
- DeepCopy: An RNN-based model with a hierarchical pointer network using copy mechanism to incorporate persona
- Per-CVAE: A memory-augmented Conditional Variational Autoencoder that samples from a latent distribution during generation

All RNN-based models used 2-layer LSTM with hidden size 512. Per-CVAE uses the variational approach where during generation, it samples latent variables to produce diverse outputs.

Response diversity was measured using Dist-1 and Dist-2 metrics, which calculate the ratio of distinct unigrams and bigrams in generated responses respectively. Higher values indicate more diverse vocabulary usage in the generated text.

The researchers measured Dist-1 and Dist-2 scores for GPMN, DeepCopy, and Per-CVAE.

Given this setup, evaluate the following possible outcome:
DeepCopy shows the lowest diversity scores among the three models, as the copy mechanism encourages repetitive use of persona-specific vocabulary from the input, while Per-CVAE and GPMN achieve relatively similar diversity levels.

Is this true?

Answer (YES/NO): NO